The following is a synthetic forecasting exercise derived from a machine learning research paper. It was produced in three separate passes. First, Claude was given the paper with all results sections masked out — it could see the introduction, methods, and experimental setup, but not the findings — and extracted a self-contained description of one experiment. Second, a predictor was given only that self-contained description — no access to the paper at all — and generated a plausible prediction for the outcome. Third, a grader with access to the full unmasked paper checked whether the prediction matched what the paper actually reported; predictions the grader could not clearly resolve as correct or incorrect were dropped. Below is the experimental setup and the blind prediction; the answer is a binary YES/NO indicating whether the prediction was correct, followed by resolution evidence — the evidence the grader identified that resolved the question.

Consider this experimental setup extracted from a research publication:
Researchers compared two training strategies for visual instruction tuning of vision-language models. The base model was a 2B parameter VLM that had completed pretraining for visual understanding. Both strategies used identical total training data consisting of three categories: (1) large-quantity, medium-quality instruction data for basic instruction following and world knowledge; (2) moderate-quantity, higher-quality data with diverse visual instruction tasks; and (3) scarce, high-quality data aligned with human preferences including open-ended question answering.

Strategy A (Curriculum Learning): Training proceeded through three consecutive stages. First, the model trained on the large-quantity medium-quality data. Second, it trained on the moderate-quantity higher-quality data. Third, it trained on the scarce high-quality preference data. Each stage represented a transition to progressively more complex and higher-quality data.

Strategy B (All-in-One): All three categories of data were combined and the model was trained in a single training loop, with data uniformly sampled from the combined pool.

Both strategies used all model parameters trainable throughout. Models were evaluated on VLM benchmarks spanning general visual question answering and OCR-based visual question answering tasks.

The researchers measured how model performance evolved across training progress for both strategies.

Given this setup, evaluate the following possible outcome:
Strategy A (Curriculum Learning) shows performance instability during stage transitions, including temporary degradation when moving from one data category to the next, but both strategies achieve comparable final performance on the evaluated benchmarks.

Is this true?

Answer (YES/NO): NO